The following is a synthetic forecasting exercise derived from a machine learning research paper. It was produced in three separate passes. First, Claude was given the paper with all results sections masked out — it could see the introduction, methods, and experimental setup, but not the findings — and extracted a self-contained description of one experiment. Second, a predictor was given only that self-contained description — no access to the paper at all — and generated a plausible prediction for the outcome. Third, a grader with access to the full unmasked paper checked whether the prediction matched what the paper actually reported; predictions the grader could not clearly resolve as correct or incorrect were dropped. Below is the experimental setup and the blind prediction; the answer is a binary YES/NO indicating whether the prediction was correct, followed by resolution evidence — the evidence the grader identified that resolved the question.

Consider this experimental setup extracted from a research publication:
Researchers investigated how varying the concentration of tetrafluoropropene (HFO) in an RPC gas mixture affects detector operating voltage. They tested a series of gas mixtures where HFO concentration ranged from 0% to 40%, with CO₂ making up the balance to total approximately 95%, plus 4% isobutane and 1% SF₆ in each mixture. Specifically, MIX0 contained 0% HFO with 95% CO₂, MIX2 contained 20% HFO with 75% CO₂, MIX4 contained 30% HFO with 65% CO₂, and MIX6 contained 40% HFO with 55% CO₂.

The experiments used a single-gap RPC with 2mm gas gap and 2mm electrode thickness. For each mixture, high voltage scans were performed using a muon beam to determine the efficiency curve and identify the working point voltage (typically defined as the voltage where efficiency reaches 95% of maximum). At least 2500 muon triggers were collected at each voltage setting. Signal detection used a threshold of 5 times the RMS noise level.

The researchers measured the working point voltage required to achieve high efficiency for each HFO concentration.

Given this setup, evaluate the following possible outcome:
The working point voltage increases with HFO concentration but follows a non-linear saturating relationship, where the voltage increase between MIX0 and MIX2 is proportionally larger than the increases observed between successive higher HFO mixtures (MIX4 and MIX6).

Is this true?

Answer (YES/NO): NO